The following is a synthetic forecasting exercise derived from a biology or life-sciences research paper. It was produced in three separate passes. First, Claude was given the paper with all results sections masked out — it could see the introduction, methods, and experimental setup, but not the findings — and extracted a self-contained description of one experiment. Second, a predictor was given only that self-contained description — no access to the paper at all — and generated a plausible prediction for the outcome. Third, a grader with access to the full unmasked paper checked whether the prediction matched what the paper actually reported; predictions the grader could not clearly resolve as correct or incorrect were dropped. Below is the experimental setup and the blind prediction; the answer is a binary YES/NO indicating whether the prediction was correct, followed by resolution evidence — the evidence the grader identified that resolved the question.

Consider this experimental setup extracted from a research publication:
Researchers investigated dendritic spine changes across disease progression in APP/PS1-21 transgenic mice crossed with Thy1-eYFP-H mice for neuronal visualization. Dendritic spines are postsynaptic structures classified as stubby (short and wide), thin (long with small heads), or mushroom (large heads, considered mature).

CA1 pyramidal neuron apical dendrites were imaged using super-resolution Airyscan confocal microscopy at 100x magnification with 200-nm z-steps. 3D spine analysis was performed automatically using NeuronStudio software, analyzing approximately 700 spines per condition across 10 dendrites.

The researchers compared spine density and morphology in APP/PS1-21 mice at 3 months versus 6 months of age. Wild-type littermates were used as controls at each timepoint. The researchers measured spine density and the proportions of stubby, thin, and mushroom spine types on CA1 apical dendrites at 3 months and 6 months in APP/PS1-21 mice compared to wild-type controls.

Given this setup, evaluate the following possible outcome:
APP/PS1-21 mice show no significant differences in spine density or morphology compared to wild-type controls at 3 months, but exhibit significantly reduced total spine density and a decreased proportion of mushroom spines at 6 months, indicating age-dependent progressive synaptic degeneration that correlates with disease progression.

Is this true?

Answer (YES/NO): NO